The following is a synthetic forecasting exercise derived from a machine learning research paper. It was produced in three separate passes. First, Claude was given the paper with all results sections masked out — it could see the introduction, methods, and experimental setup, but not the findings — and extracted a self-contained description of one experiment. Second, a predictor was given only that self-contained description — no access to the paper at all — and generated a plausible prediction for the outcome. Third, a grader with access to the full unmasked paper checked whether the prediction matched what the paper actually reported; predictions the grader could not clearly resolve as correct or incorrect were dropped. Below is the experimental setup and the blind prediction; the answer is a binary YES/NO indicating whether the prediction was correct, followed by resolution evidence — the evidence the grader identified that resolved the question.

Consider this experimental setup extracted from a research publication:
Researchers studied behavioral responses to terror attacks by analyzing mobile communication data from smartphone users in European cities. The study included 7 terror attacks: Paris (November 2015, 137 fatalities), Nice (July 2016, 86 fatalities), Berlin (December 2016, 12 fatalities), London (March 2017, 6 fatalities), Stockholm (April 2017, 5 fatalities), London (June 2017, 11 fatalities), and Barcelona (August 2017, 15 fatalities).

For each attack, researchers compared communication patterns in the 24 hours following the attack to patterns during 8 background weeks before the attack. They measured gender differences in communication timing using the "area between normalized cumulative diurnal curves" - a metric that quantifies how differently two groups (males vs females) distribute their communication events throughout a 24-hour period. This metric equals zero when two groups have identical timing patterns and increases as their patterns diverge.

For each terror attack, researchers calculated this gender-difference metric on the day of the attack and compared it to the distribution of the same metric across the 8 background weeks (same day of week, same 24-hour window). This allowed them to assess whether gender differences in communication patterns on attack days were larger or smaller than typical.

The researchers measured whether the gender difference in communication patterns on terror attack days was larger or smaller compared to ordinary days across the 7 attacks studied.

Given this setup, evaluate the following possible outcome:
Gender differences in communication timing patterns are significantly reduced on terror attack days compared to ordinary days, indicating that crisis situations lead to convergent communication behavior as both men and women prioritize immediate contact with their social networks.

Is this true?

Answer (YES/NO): NO